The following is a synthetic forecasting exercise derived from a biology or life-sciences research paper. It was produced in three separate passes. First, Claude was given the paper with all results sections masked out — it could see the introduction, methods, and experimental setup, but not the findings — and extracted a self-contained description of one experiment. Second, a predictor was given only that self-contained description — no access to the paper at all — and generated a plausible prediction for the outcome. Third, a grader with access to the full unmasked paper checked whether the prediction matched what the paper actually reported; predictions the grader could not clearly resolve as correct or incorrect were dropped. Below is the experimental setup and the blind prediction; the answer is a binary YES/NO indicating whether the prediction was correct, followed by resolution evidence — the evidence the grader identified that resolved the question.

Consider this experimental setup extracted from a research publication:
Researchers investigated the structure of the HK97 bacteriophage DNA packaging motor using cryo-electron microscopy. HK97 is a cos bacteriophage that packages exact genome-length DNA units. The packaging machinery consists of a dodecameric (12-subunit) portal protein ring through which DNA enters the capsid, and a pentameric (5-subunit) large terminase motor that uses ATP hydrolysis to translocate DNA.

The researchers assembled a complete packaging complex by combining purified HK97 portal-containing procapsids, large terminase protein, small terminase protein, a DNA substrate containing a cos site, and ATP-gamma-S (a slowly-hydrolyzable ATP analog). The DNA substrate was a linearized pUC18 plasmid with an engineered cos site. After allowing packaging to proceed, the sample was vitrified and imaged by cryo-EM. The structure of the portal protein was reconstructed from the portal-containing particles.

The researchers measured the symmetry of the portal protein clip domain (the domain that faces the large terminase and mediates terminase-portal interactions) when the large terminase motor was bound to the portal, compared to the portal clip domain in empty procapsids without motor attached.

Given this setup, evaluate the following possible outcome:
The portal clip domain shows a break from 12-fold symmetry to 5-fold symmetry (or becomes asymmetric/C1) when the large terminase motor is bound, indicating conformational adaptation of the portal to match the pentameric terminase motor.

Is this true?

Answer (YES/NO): YES